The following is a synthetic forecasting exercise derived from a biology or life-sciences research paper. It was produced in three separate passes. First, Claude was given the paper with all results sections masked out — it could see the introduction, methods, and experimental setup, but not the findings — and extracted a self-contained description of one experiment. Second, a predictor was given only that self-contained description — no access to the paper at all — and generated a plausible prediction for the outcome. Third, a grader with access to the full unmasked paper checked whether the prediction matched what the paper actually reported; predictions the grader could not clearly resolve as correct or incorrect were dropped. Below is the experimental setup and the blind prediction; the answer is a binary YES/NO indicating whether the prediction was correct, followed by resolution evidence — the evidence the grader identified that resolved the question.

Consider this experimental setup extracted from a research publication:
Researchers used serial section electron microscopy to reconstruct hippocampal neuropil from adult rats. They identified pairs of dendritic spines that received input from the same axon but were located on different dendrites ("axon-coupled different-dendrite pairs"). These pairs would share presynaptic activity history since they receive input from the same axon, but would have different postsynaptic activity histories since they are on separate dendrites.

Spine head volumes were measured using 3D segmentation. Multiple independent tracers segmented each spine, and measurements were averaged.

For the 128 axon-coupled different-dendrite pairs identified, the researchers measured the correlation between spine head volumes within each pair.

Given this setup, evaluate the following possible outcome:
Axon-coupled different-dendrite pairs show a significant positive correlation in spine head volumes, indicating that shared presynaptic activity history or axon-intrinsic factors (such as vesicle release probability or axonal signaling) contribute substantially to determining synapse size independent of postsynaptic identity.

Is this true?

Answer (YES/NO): NO